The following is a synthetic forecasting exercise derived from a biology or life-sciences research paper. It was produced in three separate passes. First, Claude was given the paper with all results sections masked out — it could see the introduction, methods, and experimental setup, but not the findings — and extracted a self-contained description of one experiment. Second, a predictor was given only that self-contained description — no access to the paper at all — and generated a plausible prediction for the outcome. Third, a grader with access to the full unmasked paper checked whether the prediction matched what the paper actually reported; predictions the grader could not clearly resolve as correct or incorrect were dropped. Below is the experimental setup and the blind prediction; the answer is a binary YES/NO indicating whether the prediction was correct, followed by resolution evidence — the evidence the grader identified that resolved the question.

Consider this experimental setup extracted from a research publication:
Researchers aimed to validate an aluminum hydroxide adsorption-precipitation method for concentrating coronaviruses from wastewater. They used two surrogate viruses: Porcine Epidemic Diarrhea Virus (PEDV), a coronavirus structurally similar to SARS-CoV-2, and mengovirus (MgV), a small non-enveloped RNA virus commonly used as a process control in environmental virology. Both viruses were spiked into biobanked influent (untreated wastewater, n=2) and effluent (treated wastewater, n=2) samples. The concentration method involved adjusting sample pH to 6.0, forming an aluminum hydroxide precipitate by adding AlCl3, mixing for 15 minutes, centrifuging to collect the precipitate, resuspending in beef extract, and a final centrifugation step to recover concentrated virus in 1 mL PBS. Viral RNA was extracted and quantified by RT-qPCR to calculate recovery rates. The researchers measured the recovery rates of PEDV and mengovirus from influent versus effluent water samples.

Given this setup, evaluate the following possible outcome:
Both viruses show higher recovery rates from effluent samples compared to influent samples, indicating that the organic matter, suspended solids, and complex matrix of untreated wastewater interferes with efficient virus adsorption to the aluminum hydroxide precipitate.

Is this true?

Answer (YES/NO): NO